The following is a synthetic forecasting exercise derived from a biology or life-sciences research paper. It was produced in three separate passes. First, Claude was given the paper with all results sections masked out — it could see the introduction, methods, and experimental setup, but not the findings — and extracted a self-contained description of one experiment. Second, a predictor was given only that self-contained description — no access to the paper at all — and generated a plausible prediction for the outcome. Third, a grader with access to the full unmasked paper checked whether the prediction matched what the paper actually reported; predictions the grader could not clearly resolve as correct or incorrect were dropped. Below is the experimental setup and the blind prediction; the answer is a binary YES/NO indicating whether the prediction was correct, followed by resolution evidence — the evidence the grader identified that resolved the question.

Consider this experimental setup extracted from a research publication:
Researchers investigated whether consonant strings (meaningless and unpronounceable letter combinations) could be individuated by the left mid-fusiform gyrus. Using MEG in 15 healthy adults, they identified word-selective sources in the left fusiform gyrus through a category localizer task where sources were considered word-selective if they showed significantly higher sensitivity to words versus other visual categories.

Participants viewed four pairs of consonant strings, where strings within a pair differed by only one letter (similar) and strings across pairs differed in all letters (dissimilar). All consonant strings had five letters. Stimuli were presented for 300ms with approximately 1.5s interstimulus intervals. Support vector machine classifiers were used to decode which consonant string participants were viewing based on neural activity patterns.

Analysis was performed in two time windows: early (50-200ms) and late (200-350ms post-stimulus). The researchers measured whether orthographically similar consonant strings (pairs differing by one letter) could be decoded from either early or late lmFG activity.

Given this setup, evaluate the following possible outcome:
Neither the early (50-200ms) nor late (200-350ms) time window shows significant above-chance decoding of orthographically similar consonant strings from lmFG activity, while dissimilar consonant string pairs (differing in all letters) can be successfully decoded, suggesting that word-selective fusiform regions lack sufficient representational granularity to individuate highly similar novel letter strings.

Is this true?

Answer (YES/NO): YES